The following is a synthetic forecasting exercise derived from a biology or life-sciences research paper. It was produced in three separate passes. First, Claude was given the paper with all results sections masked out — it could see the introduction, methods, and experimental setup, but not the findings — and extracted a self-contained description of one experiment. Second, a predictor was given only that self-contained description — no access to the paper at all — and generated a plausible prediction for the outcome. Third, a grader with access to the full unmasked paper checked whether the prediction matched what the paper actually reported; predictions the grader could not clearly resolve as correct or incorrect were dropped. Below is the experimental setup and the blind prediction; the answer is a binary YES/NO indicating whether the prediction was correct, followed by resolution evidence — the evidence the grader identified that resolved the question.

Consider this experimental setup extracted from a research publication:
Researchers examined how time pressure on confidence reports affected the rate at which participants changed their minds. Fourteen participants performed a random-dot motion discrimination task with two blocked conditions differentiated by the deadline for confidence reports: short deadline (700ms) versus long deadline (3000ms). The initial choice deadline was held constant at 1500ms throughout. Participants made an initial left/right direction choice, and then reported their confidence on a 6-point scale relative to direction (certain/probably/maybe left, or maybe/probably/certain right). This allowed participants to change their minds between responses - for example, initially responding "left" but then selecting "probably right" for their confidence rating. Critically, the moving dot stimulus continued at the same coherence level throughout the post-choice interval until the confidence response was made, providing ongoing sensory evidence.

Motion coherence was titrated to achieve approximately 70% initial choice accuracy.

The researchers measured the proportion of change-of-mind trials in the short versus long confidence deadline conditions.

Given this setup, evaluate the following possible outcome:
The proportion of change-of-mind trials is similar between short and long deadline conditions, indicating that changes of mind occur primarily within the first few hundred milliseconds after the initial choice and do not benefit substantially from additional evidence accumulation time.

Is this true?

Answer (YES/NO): NO